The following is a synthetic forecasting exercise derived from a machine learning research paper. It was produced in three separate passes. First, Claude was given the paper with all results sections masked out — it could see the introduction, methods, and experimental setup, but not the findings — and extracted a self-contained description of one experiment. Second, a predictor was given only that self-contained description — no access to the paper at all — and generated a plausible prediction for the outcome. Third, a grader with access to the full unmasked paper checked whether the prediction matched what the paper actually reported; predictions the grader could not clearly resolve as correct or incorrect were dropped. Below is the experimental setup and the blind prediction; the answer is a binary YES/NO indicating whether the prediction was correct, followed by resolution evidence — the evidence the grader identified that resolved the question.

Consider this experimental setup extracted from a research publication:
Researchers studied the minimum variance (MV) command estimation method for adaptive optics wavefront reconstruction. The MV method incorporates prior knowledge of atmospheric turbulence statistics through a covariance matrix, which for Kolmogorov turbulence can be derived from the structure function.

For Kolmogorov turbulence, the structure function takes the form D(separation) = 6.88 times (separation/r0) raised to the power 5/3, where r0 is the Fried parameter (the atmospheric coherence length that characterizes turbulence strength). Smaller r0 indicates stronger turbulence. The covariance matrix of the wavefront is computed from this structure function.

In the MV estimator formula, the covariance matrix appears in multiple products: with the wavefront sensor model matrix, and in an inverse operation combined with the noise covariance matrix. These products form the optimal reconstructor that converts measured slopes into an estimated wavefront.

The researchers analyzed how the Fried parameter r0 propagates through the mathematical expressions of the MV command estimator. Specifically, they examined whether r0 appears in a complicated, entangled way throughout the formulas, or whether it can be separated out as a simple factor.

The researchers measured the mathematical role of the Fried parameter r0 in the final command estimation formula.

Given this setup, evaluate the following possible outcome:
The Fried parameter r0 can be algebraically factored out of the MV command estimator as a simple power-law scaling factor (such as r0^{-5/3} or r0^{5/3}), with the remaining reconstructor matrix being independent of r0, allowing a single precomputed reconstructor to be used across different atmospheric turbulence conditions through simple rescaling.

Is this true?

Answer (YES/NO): YES